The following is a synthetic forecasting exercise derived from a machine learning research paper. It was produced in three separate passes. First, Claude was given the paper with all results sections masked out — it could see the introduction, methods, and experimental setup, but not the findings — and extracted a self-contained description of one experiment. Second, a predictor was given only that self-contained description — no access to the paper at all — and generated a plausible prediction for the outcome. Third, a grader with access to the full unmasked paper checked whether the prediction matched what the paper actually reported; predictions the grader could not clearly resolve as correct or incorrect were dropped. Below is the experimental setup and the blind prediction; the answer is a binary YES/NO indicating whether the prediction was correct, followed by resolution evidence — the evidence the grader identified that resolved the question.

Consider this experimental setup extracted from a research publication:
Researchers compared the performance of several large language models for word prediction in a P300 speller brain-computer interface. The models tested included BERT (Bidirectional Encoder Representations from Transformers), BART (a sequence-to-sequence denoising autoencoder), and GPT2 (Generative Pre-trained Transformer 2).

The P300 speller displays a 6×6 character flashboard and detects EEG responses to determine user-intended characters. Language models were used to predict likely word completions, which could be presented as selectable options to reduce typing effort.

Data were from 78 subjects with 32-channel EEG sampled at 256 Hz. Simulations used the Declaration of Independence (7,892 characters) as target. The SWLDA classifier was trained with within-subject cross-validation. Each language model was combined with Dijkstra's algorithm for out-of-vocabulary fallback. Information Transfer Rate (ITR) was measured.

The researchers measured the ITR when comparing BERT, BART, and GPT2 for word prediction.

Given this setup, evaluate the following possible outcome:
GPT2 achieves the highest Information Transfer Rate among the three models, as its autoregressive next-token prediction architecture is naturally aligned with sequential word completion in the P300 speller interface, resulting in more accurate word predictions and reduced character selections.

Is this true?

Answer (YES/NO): YES